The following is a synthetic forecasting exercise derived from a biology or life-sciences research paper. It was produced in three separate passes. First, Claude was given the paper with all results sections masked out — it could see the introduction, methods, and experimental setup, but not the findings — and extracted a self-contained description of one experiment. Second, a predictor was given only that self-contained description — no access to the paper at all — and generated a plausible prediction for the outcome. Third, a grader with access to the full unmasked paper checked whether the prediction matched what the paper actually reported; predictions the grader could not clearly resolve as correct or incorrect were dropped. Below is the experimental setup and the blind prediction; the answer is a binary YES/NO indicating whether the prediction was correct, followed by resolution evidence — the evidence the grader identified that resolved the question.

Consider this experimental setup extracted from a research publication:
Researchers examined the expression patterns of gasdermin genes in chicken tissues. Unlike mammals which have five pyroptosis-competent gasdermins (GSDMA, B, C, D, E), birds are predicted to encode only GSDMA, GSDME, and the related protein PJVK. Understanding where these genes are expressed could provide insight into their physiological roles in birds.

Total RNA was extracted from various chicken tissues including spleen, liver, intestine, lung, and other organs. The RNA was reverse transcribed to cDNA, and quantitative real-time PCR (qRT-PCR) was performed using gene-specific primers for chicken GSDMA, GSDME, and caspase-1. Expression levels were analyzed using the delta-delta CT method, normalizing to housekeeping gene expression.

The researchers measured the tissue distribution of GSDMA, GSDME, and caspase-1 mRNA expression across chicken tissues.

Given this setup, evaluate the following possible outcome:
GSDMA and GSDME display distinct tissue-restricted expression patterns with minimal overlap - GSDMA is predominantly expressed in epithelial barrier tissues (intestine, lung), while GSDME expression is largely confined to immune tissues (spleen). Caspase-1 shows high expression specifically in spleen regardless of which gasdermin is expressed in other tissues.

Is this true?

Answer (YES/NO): NO